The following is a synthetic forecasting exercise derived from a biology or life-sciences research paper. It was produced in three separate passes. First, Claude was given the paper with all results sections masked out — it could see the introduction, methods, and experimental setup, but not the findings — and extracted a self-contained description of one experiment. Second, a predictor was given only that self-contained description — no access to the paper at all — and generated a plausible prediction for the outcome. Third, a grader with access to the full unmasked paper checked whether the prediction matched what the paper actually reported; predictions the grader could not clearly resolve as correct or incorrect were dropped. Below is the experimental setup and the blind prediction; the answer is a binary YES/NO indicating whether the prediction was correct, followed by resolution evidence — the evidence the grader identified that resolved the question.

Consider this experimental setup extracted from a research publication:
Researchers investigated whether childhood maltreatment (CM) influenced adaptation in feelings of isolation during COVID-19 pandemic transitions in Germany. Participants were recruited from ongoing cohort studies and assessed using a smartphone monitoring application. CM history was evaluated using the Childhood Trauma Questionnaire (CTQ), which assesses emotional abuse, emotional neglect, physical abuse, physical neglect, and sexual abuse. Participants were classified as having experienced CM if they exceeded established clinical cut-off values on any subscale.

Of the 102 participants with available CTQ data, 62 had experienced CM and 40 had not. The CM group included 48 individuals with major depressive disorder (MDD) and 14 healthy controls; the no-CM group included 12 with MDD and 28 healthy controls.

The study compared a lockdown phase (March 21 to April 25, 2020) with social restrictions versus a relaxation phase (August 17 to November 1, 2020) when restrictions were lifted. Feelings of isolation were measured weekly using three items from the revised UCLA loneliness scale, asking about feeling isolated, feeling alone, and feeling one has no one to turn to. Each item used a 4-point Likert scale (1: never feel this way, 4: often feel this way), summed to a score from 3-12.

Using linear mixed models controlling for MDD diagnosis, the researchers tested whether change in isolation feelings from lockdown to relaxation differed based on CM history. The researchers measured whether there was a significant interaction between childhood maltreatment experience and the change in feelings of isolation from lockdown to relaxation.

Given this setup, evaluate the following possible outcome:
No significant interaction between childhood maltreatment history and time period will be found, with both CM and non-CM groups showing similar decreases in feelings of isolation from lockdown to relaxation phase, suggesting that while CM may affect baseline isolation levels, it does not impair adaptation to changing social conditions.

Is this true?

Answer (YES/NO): YES